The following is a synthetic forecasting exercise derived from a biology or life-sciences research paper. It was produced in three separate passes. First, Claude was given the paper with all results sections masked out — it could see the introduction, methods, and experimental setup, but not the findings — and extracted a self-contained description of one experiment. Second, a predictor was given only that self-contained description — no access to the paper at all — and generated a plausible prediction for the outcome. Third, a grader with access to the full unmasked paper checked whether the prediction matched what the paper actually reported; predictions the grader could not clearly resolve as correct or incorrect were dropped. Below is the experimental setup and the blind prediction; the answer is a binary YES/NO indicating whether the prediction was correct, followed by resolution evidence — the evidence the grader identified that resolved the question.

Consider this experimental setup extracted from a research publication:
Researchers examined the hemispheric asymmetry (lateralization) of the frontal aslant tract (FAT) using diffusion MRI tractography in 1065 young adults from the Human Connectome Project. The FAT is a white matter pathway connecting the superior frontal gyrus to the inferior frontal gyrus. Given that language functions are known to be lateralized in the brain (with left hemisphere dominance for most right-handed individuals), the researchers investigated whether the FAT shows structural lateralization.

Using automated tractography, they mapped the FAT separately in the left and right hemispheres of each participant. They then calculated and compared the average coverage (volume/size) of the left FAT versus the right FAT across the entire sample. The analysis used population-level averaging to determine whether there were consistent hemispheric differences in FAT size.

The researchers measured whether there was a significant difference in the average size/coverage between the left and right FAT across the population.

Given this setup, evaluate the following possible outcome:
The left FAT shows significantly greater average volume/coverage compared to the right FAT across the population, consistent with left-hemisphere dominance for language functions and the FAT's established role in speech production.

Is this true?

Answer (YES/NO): YES